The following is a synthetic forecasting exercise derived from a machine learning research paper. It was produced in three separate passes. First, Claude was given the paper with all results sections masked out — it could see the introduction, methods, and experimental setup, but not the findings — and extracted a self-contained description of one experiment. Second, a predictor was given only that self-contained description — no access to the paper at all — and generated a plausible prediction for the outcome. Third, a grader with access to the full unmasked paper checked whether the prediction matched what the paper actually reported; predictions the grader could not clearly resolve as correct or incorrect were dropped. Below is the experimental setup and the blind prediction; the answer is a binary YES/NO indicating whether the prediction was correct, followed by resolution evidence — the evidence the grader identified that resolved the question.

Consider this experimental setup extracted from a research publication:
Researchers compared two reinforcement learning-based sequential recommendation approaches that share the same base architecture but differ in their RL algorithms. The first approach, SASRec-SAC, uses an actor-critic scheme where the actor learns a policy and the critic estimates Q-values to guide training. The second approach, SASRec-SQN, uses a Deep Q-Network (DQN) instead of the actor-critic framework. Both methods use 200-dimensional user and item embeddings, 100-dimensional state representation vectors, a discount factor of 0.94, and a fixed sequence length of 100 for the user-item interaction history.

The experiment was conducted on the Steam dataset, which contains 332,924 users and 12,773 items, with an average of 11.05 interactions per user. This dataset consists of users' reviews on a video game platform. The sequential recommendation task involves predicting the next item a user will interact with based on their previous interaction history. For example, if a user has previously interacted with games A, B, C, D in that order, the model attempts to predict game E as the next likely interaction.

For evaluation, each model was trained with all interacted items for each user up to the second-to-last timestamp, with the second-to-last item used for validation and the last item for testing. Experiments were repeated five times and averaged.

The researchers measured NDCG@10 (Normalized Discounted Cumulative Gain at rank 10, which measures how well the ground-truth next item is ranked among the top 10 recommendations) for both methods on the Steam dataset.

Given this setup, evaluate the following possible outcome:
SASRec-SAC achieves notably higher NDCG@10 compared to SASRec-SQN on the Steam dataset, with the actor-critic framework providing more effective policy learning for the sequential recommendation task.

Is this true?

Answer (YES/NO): NO